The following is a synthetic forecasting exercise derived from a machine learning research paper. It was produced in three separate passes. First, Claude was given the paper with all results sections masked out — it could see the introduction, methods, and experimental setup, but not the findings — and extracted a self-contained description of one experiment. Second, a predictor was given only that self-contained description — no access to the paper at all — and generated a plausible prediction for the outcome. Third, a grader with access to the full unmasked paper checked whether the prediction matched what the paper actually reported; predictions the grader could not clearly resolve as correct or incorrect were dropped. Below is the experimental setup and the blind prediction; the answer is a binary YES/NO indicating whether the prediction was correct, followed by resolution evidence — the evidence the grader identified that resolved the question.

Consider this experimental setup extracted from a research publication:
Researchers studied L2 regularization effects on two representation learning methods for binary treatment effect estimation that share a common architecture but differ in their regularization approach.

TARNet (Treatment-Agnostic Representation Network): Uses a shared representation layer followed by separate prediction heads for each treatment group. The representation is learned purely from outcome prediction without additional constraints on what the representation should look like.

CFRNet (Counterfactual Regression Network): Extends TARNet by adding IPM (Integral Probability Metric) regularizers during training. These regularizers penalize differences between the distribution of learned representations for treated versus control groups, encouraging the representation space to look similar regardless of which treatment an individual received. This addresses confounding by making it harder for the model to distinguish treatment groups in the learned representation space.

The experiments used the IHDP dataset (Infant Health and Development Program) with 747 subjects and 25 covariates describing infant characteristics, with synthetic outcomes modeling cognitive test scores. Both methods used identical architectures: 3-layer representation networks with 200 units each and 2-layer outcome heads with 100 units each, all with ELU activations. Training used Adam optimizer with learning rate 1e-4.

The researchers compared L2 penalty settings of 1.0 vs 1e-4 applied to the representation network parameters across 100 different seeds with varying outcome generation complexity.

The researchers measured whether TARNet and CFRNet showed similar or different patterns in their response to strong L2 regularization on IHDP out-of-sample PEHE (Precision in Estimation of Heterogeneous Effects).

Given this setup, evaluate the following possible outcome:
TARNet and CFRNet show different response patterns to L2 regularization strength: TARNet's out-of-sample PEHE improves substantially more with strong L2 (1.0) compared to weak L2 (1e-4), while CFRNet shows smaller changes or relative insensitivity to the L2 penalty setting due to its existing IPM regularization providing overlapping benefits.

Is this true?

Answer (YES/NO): NO